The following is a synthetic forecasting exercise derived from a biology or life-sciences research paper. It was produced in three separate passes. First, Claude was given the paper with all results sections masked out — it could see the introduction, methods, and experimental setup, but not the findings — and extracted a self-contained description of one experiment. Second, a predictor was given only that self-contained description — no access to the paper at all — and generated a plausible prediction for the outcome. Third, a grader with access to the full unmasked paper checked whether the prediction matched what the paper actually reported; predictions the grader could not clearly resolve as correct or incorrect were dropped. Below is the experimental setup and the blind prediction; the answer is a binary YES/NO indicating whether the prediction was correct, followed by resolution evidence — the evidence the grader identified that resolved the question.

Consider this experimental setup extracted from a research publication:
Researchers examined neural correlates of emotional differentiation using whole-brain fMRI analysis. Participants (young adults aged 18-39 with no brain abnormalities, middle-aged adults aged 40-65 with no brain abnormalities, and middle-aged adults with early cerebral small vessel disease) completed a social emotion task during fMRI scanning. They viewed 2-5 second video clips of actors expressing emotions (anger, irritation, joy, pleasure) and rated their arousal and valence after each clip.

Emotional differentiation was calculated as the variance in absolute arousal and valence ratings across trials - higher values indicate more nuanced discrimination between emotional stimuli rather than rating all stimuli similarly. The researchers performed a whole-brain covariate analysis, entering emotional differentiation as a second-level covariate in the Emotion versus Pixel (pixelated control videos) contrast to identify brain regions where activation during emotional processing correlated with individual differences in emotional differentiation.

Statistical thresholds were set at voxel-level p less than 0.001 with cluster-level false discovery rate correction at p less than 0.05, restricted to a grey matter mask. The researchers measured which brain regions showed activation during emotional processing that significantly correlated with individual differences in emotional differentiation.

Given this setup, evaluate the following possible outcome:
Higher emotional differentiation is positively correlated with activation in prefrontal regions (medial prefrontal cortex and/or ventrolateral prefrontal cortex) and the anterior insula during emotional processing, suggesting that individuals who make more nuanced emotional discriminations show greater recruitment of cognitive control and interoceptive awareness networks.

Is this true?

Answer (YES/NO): NO